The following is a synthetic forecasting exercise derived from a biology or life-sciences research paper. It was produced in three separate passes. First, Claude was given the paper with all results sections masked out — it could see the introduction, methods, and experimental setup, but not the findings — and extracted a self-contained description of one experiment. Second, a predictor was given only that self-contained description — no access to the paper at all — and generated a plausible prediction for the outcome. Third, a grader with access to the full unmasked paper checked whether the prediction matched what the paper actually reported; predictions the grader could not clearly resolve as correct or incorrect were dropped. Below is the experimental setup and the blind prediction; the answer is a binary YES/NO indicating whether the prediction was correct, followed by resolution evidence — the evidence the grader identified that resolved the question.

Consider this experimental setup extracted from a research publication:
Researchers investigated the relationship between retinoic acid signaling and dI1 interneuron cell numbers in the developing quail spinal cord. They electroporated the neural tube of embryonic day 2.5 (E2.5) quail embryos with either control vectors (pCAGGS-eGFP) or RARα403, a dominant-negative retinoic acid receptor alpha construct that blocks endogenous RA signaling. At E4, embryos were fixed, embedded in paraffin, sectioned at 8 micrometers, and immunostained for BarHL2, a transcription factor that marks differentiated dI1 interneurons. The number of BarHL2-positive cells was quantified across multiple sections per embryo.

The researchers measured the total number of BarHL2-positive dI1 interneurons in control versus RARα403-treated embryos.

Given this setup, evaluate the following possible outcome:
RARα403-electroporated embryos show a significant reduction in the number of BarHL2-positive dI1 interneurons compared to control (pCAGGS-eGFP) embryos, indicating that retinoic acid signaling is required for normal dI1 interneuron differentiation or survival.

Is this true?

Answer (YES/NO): NO